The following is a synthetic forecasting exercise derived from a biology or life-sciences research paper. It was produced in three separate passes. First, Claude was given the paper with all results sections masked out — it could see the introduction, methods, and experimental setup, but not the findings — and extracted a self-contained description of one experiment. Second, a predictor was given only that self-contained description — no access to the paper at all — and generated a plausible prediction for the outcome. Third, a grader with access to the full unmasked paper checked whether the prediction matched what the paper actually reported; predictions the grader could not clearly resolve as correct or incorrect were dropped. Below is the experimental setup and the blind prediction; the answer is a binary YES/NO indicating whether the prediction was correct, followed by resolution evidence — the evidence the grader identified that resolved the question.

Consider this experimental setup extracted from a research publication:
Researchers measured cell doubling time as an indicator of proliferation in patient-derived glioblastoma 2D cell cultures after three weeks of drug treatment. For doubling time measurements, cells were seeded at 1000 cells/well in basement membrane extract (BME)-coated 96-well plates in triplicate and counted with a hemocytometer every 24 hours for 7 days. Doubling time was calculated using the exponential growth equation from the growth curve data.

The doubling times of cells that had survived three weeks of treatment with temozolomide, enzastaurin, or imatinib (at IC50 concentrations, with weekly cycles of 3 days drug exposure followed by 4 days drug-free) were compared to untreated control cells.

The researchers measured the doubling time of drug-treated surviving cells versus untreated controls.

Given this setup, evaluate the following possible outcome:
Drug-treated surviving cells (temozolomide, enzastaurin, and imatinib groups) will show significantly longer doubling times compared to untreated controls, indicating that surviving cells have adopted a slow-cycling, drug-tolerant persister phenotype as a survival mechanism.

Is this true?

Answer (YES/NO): NO